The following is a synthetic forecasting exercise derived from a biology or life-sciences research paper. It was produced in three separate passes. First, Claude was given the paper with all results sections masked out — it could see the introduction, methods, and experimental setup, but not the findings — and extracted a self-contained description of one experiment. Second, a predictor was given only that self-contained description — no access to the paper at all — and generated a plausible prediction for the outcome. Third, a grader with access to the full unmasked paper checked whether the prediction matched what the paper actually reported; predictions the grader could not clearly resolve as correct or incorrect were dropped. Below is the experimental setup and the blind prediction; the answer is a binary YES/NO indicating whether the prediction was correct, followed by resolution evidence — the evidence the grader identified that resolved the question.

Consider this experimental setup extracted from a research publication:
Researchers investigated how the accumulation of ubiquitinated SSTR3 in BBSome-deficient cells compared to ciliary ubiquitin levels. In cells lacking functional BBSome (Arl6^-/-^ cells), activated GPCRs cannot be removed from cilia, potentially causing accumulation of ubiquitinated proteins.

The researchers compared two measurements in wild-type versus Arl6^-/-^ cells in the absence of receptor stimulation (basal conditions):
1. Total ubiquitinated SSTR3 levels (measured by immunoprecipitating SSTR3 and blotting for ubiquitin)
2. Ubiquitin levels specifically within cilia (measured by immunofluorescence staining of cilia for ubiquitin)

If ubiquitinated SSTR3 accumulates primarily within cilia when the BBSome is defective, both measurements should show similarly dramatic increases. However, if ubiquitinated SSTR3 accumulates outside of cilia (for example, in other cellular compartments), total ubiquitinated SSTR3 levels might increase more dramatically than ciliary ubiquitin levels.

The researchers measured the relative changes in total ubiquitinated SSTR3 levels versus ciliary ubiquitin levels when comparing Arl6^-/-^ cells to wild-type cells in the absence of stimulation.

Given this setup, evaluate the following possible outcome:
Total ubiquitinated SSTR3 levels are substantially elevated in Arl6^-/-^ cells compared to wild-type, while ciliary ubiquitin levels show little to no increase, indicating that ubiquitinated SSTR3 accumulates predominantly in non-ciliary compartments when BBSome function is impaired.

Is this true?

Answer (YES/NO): NO